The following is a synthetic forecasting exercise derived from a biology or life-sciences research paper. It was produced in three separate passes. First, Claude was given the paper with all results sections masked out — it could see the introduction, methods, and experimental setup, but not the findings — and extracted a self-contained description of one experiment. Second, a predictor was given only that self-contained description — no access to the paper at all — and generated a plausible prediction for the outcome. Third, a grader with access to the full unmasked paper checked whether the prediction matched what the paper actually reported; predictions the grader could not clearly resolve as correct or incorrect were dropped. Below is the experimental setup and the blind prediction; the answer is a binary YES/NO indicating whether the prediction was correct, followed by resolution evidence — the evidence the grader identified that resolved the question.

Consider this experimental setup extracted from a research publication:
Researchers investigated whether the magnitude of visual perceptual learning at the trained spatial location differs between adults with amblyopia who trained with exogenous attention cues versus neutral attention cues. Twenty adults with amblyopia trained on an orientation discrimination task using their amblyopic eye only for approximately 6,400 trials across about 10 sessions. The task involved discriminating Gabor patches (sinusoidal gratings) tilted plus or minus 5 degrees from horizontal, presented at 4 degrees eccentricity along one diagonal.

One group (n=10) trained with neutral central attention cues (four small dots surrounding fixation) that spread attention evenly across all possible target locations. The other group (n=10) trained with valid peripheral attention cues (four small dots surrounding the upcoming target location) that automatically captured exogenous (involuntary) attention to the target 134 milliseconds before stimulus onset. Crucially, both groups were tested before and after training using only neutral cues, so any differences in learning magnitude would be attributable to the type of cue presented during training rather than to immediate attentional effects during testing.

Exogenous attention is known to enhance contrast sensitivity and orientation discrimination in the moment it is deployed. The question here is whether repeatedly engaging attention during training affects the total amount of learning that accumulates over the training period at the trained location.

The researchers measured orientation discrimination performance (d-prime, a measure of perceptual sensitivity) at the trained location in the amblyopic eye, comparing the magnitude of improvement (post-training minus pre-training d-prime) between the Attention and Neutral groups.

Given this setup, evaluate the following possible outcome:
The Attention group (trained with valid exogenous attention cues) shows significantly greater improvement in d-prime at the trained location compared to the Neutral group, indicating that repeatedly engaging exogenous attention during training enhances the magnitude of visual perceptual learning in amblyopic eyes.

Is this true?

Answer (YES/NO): NO